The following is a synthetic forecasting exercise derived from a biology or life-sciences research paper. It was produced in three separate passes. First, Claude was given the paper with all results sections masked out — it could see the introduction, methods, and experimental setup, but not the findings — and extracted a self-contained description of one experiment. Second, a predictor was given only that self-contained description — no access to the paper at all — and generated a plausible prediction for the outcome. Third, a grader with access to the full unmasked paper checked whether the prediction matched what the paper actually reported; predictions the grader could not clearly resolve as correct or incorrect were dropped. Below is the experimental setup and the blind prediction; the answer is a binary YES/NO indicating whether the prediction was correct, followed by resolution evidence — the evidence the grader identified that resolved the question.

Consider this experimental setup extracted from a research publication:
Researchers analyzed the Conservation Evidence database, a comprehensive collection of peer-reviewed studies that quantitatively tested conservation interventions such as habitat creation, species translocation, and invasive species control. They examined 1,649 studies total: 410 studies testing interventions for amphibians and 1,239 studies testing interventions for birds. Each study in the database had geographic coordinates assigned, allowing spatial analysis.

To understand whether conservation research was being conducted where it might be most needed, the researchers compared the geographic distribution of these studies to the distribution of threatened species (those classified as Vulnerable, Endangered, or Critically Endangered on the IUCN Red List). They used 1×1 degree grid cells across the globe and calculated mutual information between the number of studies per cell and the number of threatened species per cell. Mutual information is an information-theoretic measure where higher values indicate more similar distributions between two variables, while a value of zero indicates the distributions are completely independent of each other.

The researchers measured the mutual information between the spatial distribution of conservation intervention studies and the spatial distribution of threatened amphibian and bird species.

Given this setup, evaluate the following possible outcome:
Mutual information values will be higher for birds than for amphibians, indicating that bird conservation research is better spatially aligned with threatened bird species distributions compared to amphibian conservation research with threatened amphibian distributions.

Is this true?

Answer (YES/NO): YES